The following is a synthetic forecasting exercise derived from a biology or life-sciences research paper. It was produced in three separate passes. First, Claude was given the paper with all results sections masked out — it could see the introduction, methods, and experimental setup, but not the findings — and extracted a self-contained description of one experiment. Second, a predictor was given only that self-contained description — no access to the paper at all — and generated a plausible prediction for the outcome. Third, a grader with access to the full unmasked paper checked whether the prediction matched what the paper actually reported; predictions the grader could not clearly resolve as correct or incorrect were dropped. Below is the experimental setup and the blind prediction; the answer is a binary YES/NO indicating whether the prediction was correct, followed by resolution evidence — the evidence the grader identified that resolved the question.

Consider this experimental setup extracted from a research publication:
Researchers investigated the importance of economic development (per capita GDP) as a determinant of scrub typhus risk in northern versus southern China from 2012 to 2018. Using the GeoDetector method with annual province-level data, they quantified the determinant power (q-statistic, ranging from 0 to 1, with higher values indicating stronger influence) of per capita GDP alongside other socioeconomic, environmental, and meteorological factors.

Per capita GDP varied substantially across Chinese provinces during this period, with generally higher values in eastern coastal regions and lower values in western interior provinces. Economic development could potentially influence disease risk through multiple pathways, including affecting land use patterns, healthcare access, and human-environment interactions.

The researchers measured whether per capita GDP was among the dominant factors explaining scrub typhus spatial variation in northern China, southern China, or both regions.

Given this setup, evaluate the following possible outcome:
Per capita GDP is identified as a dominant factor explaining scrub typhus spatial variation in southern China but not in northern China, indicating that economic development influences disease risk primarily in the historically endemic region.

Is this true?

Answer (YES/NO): NO